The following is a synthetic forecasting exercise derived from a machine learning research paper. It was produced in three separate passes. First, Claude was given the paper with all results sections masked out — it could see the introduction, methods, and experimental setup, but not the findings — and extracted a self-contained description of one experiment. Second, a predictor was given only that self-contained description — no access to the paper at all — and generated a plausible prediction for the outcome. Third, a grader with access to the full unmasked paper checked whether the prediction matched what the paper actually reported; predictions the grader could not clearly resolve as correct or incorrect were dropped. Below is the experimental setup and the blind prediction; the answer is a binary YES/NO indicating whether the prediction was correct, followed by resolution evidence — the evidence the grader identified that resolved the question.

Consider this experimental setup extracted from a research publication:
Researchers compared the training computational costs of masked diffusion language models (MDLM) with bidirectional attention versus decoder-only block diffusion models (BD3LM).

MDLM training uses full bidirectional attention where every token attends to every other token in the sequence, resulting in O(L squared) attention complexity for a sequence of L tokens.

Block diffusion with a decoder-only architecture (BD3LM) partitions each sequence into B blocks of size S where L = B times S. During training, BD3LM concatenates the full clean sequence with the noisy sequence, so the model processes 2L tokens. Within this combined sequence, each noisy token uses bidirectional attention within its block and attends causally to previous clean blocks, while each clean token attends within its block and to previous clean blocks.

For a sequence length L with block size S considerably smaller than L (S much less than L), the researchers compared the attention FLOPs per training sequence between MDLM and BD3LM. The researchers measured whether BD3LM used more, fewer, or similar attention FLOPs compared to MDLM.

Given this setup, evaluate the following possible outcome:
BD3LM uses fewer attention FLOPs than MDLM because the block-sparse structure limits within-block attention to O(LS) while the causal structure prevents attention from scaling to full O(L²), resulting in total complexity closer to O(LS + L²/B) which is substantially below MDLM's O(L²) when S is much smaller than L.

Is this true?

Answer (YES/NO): NO